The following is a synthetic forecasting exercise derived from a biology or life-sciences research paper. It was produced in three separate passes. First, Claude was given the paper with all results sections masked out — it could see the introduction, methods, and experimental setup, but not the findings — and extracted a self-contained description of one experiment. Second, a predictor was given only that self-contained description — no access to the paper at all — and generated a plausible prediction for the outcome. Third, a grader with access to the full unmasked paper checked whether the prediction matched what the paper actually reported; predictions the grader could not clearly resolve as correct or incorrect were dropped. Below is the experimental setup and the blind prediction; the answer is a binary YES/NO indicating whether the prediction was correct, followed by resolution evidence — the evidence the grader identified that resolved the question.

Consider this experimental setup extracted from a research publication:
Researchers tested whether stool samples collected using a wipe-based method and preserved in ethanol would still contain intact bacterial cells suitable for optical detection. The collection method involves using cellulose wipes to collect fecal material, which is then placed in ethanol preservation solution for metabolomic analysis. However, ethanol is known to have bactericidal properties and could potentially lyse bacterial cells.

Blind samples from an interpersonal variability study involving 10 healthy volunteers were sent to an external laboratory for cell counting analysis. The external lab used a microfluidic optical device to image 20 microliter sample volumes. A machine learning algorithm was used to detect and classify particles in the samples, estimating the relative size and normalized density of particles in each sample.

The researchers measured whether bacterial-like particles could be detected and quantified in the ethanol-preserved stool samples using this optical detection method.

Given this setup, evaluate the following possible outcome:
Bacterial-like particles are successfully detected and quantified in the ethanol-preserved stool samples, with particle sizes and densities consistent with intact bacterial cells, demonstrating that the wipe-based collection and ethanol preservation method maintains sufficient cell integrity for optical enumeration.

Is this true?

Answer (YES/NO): NO